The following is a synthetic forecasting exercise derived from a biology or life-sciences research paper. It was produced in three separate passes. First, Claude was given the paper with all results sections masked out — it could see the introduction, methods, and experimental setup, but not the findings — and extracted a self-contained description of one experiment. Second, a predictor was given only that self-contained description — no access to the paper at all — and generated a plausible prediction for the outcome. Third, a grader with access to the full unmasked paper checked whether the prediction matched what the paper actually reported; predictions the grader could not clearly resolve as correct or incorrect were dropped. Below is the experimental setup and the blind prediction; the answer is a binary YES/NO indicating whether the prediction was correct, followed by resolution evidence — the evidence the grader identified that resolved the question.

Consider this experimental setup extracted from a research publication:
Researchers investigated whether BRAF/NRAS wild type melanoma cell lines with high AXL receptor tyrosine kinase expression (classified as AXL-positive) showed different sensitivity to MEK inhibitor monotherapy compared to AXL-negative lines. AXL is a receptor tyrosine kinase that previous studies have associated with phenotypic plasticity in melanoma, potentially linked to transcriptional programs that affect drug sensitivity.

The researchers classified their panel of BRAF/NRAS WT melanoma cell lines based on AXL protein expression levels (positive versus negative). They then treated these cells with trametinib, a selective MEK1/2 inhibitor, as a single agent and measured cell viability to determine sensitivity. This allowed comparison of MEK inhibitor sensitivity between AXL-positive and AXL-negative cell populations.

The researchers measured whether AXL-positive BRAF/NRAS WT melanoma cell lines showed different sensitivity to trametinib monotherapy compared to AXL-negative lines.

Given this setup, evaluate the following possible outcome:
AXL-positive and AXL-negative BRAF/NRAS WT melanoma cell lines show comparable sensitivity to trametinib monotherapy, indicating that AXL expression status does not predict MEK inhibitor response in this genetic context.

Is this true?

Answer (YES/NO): NO